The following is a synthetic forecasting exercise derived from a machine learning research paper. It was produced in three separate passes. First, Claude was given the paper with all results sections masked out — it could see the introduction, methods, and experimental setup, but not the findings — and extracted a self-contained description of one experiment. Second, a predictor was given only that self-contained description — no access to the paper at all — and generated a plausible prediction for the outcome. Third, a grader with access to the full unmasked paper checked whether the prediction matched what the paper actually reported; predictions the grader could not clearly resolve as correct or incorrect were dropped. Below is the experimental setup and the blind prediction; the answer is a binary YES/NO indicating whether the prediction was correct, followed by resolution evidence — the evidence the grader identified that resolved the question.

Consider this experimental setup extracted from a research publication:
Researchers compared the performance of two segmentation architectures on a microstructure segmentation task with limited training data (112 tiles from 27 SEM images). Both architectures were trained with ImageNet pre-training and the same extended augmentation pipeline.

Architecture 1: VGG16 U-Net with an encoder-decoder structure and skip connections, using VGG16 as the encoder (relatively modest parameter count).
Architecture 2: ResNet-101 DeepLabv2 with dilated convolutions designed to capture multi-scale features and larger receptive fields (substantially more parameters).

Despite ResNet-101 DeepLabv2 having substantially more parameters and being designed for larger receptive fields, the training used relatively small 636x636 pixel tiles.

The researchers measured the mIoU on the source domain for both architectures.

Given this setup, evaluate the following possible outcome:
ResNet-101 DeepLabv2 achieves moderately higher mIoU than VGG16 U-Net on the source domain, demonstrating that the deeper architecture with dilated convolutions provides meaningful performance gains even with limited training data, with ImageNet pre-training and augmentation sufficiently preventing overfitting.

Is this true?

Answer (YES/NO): NO